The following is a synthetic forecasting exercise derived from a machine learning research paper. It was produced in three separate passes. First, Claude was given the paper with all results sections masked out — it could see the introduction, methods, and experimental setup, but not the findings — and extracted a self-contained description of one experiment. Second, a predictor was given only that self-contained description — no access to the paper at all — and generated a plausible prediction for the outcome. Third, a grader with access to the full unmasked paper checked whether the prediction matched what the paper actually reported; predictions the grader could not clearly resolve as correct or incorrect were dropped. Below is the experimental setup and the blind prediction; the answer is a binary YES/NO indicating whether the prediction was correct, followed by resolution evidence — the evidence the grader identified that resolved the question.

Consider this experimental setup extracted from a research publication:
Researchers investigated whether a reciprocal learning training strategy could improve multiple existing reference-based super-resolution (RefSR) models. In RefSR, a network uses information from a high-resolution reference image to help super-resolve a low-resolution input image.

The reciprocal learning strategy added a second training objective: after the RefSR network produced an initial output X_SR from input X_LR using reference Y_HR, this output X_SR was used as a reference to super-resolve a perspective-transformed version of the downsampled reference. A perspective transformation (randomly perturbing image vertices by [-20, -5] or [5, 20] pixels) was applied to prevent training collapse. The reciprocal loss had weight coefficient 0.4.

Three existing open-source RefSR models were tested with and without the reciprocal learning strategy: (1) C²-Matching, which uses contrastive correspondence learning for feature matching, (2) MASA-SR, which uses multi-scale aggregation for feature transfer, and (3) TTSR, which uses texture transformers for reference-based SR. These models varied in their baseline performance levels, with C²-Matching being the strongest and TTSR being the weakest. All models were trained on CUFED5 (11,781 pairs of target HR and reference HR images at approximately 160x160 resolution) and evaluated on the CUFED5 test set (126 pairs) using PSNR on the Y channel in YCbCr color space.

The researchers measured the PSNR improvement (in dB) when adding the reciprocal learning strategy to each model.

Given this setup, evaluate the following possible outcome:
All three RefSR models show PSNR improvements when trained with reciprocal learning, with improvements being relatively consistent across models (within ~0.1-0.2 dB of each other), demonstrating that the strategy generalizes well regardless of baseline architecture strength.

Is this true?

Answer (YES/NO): NO